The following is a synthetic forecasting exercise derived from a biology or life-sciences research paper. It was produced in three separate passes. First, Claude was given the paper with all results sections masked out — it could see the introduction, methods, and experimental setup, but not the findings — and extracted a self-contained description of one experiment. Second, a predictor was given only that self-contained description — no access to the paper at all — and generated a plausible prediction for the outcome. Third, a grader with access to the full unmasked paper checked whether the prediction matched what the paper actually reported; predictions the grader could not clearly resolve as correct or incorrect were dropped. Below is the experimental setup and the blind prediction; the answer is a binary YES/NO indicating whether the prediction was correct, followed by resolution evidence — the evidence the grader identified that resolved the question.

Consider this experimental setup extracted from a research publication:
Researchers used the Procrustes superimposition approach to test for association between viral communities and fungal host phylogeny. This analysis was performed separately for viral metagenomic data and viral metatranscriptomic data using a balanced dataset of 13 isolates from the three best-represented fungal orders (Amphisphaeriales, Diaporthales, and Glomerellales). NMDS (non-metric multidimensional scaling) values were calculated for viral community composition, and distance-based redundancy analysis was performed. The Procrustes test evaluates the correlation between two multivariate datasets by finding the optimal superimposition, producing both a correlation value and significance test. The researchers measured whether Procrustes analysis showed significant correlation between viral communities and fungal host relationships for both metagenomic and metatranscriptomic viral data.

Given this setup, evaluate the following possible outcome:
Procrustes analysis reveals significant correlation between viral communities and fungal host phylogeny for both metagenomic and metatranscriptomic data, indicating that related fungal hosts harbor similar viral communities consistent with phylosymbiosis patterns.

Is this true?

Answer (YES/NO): YES